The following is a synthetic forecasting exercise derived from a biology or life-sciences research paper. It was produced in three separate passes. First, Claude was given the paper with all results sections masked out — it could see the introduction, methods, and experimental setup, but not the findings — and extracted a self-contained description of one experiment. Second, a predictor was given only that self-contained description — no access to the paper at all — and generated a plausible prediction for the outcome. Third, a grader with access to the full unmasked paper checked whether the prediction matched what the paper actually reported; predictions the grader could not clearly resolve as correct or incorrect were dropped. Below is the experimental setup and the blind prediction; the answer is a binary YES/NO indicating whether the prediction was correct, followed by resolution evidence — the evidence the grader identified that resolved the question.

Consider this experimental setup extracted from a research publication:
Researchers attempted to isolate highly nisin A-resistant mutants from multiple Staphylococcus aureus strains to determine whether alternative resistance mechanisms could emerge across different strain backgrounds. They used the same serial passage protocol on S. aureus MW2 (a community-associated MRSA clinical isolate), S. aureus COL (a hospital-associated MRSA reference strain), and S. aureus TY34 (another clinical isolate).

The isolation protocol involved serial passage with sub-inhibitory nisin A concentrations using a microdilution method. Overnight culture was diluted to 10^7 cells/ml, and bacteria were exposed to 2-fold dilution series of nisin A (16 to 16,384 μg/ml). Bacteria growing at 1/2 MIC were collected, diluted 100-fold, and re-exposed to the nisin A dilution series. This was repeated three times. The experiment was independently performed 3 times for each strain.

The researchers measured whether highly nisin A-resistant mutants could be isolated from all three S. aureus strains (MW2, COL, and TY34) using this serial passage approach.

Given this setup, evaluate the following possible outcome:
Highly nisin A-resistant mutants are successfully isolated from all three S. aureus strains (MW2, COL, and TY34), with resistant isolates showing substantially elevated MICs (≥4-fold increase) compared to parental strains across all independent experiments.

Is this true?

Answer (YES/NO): NO